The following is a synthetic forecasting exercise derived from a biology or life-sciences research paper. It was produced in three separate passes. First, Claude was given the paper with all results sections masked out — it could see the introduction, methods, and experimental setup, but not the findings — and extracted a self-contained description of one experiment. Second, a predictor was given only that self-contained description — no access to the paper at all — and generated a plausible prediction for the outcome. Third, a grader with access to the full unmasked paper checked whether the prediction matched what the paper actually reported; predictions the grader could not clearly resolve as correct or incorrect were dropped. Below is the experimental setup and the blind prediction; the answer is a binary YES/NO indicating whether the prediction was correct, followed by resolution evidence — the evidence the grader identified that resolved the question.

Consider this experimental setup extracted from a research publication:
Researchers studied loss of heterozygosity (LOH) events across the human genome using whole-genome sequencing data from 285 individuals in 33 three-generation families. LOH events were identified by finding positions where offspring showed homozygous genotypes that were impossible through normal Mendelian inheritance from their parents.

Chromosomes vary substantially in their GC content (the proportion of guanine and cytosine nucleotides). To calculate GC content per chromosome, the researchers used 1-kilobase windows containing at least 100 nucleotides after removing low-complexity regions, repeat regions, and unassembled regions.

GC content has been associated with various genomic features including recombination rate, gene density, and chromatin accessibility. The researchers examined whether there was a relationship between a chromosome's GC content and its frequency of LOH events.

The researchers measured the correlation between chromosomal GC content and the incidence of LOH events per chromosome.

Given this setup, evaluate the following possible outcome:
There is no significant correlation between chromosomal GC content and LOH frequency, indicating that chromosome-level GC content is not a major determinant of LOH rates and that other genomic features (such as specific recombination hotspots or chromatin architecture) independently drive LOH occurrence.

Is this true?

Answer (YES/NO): NO